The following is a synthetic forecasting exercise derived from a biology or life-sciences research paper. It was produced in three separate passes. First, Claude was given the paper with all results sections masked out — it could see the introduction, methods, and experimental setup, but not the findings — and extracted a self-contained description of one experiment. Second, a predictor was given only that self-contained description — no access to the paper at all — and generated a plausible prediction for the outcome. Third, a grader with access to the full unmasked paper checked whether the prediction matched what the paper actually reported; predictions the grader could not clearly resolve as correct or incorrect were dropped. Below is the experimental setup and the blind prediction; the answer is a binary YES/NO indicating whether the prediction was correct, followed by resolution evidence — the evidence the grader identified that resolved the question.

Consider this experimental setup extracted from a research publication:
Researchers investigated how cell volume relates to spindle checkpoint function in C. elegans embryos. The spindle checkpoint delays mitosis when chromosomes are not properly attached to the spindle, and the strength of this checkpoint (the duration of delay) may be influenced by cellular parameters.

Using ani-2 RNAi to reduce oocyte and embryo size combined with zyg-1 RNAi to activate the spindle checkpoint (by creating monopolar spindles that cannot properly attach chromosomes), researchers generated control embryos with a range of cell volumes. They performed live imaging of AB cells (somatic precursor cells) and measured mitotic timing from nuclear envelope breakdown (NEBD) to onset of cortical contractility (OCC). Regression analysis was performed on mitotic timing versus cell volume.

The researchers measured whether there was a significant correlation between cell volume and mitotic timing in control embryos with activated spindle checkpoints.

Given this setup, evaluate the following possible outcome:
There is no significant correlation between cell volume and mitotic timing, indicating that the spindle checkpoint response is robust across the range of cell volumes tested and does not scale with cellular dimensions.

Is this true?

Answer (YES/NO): NO